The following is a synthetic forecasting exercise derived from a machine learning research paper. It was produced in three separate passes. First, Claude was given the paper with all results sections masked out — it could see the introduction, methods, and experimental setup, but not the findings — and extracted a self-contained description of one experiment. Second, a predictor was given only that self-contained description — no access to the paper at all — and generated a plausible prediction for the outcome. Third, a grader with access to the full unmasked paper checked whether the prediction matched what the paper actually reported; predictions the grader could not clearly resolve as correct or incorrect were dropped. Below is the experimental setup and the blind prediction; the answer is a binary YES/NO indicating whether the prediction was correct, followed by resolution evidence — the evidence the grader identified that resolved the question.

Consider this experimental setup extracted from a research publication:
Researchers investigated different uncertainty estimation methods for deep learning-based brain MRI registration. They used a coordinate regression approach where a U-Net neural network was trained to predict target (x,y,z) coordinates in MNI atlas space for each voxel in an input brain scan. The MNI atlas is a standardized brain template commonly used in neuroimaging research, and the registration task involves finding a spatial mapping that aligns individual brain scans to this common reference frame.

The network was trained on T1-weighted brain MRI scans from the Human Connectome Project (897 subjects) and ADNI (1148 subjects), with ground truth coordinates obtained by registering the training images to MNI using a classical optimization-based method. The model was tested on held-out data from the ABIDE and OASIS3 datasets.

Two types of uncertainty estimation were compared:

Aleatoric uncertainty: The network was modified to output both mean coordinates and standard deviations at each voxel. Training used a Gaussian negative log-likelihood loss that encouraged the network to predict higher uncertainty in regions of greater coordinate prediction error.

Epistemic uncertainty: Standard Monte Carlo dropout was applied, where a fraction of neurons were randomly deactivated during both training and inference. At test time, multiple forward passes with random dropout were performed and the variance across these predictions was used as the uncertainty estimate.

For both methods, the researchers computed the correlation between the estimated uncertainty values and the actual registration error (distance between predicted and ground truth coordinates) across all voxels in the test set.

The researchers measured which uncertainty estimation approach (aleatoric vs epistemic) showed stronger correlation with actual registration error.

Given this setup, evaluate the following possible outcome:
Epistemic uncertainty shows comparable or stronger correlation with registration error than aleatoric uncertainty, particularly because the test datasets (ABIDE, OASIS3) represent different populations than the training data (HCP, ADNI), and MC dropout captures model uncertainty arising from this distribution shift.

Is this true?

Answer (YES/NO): NO